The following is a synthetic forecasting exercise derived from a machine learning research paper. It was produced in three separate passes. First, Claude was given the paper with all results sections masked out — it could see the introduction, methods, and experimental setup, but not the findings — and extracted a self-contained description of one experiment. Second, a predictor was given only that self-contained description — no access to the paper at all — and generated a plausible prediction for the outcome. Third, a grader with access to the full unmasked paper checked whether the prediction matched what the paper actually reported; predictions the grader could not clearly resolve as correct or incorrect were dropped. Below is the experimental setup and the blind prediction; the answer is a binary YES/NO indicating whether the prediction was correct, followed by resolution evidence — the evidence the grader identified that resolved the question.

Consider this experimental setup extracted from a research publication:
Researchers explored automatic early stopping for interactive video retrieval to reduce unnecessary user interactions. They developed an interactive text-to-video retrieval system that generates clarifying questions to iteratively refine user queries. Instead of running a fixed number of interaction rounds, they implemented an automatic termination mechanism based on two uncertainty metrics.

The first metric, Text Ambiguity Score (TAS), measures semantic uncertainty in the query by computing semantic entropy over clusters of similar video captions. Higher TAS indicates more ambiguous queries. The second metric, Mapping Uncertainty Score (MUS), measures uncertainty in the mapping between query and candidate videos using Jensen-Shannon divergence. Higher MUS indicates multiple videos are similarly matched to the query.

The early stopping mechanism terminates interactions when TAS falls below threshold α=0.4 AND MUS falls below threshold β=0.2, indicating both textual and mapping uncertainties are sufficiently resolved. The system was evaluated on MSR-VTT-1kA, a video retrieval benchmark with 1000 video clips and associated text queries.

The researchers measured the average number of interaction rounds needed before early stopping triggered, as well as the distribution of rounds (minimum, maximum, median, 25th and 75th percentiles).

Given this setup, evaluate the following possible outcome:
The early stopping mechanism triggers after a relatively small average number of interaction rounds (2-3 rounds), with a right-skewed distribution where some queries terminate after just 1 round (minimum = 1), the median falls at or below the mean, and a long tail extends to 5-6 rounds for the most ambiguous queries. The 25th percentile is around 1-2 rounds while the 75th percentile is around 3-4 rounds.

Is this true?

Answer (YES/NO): NO